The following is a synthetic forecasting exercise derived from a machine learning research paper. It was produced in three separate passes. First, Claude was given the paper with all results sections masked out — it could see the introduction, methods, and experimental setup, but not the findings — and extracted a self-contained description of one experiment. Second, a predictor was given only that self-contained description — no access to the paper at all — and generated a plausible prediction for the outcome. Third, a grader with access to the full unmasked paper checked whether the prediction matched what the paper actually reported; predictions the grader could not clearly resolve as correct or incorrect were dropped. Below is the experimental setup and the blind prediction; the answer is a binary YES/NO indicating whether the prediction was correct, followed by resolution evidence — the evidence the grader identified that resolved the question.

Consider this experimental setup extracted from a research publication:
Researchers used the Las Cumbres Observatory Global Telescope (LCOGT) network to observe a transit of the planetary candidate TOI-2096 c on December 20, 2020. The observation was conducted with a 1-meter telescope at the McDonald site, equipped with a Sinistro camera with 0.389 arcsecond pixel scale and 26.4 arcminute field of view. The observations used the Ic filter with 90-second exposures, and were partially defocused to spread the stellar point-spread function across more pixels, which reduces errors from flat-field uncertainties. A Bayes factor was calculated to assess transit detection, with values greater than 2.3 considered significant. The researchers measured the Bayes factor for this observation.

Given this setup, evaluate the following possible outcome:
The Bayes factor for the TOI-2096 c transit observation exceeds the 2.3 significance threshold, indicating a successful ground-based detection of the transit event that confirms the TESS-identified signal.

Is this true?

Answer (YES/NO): YES